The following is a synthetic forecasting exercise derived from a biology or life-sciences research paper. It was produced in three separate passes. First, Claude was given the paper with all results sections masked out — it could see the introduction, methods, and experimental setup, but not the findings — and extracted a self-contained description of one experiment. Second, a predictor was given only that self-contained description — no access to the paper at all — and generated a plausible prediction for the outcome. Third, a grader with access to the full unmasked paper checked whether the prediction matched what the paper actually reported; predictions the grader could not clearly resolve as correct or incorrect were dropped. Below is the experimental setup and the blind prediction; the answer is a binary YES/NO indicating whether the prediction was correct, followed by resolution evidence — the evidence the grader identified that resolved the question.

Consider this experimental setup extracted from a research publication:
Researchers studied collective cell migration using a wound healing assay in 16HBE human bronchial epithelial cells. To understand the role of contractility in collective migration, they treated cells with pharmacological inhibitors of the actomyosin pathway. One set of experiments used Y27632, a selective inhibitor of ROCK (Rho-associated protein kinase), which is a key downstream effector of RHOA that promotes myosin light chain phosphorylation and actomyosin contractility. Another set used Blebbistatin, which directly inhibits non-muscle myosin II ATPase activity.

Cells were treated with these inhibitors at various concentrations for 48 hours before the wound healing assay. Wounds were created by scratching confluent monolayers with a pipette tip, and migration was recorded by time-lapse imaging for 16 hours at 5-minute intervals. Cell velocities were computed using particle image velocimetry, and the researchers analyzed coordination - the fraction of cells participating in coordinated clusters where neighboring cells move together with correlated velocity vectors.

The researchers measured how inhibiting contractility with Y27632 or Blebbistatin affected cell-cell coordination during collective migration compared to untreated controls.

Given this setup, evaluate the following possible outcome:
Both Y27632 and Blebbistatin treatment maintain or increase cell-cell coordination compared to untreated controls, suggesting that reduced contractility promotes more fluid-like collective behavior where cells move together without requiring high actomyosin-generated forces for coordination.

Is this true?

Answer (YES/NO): YES